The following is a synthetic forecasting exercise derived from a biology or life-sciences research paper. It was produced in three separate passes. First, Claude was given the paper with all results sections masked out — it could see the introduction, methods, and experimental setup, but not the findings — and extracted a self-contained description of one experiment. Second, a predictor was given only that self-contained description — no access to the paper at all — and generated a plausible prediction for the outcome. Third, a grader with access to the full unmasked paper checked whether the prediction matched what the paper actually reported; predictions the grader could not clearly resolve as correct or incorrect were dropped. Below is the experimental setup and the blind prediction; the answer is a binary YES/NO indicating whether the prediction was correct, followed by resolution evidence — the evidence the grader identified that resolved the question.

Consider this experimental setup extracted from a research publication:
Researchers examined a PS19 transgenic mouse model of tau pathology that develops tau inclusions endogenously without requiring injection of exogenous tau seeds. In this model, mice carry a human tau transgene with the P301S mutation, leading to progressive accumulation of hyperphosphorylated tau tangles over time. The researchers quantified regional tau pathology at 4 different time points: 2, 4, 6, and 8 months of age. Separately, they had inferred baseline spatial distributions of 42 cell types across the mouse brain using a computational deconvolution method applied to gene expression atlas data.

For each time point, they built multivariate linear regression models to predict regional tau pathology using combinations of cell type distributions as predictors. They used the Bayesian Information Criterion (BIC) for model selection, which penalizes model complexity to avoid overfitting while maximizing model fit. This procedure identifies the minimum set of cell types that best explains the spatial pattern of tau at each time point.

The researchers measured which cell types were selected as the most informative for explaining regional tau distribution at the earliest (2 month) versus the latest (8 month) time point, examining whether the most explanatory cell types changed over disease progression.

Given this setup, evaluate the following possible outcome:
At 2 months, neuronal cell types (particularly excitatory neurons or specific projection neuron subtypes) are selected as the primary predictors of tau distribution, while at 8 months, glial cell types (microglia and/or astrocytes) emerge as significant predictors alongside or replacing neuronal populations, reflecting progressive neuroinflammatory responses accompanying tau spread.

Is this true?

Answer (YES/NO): NO